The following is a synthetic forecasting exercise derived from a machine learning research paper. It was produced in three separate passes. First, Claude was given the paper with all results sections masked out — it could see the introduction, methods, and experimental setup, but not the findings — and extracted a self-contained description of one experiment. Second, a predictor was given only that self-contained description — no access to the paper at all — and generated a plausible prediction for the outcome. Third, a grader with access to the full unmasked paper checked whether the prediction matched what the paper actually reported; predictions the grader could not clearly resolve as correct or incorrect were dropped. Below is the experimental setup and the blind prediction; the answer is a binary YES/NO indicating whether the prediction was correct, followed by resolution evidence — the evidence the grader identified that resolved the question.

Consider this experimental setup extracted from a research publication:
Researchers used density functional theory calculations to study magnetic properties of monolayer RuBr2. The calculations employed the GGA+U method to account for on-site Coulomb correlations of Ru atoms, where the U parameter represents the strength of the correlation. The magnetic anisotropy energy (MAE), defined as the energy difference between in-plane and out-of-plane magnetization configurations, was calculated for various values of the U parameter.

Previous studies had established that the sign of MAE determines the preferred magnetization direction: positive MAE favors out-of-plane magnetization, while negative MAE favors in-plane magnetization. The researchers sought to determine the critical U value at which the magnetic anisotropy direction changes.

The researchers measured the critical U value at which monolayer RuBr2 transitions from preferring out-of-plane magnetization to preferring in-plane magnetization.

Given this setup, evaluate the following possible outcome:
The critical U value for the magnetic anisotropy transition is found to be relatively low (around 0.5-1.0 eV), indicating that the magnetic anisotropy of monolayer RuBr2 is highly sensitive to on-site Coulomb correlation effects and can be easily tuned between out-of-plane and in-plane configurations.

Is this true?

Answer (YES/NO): NO